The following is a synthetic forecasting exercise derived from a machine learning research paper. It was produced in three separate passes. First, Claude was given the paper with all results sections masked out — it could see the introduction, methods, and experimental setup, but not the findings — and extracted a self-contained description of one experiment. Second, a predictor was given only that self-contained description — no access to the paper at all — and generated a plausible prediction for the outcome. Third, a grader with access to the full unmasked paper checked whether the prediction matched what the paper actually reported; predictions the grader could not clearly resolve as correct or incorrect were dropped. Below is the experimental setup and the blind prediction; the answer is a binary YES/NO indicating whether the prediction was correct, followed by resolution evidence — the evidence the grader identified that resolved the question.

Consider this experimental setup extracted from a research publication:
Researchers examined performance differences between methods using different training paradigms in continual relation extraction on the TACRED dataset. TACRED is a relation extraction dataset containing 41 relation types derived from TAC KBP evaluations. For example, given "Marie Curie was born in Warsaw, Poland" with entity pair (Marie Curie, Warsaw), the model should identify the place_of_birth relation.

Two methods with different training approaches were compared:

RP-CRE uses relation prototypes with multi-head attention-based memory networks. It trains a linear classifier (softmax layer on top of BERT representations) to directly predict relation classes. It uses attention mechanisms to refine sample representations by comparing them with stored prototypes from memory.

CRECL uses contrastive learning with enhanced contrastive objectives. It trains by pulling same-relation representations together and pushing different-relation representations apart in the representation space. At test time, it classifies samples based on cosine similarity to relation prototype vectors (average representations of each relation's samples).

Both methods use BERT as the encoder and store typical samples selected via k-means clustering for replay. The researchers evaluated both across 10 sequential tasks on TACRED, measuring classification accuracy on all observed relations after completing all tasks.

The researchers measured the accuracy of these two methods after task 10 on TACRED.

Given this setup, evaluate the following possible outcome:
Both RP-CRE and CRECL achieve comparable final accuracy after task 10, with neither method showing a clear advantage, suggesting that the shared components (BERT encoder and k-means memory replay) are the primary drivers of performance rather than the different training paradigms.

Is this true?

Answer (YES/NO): NO